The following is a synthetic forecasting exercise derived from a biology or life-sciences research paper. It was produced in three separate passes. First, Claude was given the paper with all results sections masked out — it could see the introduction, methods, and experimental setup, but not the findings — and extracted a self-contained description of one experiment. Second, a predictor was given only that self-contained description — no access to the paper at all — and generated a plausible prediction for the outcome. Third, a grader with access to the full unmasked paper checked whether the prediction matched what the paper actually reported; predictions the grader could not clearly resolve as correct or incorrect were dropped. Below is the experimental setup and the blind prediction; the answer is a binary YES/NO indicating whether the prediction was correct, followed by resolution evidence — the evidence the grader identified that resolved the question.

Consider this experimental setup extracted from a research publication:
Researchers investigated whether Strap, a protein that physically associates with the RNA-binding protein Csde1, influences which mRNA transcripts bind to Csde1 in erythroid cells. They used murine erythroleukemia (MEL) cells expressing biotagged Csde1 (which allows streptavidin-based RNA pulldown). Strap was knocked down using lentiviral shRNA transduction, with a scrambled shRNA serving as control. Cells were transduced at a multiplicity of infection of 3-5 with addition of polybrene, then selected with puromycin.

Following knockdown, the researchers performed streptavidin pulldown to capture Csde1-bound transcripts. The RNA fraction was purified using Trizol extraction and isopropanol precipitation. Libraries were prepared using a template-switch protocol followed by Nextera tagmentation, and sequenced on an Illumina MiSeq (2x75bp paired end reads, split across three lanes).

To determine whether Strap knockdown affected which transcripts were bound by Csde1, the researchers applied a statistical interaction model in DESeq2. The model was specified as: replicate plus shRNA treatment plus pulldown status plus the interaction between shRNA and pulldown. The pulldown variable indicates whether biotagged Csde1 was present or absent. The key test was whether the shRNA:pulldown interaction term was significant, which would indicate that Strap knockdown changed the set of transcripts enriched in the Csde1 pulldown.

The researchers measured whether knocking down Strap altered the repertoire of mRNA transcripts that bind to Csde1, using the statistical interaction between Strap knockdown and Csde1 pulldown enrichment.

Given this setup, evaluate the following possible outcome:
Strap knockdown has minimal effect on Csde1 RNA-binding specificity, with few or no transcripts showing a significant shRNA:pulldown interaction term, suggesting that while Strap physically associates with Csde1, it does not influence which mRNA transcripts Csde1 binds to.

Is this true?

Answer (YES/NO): YES